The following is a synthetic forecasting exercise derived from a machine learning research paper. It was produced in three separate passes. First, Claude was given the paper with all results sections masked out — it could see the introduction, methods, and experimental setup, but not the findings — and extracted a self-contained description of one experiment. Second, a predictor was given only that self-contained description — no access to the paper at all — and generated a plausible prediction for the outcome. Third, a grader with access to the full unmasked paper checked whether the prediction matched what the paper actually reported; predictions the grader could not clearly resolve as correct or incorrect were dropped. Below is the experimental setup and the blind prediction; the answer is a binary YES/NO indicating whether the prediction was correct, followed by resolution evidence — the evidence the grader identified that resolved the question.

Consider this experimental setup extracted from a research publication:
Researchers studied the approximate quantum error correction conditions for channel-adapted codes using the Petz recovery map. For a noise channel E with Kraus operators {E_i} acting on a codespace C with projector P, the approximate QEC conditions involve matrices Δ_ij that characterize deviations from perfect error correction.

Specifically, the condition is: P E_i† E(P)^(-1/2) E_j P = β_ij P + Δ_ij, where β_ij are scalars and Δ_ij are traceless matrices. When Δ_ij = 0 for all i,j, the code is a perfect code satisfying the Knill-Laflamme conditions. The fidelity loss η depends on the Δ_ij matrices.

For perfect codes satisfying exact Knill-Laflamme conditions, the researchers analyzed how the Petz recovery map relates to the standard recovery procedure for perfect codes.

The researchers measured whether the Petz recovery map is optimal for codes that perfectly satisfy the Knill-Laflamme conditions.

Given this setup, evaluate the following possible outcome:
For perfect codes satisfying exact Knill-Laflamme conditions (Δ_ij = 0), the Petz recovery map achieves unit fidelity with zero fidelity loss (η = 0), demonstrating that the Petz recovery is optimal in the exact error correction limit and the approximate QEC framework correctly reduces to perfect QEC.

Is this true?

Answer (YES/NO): YES